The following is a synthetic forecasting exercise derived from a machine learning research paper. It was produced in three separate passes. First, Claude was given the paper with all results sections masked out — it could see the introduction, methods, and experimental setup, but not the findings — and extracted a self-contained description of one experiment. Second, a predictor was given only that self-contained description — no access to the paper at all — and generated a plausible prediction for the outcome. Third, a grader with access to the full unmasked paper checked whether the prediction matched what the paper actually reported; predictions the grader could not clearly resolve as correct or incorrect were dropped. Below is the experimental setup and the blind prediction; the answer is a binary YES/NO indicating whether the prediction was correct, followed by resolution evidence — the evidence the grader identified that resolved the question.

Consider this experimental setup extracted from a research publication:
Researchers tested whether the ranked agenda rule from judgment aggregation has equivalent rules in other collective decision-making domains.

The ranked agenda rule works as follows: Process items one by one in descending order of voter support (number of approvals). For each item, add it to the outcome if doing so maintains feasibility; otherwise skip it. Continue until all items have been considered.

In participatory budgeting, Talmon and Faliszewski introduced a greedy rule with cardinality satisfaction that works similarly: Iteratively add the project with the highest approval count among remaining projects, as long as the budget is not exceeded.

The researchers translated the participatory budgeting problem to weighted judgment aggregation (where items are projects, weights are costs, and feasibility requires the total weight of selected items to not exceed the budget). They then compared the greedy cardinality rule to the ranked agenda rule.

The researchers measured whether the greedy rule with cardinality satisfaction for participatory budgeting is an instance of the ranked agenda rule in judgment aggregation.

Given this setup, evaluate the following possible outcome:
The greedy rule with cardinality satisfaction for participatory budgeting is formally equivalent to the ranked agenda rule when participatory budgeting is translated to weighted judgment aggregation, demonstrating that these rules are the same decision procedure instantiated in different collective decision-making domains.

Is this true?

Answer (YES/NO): NO